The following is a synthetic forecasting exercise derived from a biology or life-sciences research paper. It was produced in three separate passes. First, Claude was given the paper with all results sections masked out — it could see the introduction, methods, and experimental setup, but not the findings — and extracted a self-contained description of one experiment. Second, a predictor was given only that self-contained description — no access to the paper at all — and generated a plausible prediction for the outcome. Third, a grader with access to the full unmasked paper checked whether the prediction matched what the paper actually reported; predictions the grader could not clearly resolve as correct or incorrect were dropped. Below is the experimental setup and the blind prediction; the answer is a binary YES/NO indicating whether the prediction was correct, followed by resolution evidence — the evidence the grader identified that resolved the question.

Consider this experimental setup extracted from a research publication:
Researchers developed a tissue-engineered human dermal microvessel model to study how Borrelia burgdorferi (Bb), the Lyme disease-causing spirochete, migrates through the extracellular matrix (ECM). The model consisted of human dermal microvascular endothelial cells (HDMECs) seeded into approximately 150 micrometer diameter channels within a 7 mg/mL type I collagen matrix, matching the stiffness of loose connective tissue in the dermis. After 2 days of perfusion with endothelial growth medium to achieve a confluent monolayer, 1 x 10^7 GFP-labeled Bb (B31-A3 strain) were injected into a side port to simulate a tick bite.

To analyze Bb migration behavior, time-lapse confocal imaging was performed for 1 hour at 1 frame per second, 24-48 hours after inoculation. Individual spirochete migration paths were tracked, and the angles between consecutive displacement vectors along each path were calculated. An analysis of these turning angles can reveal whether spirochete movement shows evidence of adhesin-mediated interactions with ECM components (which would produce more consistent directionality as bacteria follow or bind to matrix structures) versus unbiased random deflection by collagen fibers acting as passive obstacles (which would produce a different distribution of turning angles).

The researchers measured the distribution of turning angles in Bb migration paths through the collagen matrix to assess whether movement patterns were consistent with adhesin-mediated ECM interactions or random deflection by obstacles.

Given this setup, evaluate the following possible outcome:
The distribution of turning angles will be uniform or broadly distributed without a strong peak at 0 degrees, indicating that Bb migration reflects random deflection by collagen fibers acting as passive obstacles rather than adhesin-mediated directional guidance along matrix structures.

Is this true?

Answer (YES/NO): NO